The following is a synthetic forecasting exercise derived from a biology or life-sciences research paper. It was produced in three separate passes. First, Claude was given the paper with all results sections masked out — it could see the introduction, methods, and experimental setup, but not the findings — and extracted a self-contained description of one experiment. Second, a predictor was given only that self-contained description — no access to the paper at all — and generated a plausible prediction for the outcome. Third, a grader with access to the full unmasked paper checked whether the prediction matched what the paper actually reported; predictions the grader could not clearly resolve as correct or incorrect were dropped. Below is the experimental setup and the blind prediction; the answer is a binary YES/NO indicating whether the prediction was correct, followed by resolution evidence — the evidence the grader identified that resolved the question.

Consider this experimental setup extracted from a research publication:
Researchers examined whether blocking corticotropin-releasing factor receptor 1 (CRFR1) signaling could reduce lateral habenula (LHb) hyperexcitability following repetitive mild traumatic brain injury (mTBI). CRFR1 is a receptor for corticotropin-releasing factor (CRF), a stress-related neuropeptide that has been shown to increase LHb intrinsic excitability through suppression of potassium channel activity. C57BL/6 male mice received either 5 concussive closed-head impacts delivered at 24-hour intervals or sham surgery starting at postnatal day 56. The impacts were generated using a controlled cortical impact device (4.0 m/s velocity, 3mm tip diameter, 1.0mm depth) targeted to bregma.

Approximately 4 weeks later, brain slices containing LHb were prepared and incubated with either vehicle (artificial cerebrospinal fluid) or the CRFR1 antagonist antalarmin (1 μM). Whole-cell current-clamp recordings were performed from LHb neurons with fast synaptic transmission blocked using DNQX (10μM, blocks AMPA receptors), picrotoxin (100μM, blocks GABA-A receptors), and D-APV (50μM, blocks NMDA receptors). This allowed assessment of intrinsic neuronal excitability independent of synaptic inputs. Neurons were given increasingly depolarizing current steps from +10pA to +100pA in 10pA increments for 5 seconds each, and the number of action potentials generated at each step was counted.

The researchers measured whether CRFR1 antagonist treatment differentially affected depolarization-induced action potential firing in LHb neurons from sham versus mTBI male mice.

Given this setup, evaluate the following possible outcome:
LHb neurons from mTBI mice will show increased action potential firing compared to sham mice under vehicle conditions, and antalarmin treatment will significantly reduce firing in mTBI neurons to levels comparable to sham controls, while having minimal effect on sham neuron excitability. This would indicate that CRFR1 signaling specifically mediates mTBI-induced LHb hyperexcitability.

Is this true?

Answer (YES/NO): YES